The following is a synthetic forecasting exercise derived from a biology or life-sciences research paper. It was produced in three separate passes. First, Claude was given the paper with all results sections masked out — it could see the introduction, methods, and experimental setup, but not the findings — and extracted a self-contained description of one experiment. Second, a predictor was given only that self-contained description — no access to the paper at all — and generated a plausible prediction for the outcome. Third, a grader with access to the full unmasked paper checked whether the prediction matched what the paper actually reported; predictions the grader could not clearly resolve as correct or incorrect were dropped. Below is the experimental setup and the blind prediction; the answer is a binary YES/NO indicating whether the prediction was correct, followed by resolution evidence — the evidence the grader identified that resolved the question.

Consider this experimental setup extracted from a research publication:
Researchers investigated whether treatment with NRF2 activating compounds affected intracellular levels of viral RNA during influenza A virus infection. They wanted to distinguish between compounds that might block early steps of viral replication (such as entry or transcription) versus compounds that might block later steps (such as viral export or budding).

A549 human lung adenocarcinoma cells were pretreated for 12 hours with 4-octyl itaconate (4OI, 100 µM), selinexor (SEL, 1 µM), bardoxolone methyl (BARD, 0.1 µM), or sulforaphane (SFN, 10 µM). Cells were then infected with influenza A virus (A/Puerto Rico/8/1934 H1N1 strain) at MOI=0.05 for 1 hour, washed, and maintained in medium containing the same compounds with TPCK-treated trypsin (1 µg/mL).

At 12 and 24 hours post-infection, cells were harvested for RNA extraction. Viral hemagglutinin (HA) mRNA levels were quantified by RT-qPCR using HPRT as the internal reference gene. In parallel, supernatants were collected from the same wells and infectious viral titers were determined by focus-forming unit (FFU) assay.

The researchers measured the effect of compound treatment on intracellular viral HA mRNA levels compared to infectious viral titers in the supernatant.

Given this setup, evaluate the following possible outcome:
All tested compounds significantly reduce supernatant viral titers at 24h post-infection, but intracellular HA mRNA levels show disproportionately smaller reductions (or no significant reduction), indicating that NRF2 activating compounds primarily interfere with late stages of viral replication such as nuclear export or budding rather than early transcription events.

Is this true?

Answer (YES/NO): NO